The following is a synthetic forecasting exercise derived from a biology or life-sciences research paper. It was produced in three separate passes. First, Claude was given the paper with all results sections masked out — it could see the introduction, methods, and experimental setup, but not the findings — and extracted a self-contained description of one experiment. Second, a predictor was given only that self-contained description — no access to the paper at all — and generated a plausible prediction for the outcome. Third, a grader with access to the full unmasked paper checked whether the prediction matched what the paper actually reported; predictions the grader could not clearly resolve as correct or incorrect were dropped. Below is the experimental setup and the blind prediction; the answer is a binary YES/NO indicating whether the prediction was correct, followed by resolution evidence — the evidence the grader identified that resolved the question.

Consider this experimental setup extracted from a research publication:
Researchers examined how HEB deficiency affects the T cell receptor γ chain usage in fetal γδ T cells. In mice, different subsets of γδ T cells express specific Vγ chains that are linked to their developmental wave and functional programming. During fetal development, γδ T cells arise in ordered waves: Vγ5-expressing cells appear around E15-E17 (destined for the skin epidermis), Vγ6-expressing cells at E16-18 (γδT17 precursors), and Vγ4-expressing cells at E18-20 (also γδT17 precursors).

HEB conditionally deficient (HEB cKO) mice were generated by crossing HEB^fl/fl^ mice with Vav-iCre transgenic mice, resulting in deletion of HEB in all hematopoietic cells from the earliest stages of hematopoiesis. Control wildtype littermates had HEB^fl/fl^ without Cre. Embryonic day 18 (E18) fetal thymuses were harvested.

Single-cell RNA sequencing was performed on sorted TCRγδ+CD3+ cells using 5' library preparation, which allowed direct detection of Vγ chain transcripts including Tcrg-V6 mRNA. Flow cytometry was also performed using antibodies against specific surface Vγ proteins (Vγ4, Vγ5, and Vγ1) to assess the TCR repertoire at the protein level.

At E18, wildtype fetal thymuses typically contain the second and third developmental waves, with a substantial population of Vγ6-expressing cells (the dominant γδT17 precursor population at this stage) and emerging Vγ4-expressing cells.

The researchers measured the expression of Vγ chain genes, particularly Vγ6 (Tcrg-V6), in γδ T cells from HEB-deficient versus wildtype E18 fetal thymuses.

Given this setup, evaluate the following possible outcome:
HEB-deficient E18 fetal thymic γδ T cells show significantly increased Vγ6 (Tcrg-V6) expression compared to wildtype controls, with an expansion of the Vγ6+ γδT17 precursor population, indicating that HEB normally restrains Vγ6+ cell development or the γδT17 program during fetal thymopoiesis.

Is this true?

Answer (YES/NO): NO